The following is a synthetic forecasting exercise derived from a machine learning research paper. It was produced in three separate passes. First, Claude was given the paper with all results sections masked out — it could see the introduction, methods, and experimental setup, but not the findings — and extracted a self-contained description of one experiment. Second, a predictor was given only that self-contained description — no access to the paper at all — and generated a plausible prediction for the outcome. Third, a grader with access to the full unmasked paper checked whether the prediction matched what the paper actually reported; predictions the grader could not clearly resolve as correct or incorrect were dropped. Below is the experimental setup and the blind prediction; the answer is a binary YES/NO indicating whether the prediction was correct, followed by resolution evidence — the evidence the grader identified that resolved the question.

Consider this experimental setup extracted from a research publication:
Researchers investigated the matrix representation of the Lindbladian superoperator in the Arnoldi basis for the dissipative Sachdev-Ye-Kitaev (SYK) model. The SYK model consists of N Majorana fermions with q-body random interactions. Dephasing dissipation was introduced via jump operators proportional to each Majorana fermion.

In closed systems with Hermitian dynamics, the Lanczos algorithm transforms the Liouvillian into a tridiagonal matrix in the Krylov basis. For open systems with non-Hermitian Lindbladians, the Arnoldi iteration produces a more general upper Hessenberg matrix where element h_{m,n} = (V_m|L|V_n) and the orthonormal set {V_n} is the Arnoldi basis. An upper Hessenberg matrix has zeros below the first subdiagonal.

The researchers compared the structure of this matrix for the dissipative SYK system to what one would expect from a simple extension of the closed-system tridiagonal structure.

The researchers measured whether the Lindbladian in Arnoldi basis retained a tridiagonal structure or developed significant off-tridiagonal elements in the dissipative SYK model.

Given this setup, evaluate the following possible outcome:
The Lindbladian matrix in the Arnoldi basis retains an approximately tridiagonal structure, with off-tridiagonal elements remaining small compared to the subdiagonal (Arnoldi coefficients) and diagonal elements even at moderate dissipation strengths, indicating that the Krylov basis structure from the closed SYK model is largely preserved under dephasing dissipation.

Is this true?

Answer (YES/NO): YES